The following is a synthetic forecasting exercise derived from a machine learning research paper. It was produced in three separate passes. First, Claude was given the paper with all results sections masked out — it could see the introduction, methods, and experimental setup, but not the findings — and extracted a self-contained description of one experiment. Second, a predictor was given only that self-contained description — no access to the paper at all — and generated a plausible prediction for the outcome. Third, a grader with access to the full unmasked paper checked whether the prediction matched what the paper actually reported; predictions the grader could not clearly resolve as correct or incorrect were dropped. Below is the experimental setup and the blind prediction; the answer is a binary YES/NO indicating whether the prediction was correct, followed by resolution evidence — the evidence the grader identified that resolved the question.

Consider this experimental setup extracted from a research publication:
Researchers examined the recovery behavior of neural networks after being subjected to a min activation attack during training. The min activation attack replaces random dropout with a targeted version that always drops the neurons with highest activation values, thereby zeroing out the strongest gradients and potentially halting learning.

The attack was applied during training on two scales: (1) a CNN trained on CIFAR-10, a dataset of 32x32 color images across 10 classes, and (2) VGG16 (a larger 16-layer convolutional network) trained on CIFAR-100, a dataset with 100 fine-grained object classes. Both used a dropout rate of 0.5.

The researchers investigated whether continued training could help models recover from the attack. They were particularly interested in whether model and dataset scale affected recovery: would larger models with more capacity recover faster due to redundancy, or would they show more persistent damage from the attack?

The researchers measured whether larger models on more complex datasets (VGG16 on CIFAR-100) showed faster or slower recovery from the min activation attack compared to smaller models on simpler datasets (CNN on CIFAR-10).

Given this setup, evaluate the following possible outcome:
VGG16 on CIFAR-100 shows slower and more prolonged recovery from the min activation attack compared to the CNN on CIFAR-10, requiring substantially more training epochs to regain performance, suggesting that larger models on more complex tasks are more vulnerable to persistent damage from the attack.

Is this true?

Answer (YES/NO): NO